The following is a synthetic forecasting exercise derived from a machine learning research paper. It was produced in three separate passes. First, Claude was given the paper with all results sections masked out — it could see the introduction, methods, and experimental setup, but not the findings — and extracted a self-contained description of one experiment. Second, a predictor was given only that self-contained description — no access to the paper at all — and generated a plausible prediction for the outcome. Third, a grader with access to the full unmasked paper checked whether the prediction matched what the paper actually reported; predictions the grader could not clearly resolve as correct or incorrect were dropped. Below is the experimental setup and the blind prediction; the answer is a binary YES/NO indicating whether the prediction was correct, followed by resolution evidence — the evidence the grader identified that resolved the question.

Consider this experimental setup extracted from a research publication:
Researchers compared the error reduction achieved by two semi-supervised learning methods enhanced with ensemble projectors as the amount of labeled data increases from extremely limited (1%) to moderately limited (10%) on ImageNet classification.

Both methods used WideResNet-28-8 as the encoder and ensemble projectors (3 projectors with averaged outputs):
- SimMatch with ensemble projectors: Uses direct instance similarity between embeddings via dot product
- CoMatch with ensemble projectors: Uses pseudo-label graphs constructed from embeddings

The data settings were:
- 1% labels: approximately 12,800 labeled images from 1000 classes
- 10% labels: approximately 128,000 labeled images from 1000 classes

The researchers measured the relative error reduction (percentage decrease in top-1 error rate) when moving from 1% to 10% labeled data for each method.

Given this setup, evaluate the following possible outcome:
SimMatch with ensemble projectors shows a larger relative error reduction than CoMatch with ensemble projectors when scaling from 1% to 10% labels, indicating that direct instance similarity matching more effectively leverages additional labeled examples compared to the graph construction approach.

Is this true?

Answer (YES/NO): YES